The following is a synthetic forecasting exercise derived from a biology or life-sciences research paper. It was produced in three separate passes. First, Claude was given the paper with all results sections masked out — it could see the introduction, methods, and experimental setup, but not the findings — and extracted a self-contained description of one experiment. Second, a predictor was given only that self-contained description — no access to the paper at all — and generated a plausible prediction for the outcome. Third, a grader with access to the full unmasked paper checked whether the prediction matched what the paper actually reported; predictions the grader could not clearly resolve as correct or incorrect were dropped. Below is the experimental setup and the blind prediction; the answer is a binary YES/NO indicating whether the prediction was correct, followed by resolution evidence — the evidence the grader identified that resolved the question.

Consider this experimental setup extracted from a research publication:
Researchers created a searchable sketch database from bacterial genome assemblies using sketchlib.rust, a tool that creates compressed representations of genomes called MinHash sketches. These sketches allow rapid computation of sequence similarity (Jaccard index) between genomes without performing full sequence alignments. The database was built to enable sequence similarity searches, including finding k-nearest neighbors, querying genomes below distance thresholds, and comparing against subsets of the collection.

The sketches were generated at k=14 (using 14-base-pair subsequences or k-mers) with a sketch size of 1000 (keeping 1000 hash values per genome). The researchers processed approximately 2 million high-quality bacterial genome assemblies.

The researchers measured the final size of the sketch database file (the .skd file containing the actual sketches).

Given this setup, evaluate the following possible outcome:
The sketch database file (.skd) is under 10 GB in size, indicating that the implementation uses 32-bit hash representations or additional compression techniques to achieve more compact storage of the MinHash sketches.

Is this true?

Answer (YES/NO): YES